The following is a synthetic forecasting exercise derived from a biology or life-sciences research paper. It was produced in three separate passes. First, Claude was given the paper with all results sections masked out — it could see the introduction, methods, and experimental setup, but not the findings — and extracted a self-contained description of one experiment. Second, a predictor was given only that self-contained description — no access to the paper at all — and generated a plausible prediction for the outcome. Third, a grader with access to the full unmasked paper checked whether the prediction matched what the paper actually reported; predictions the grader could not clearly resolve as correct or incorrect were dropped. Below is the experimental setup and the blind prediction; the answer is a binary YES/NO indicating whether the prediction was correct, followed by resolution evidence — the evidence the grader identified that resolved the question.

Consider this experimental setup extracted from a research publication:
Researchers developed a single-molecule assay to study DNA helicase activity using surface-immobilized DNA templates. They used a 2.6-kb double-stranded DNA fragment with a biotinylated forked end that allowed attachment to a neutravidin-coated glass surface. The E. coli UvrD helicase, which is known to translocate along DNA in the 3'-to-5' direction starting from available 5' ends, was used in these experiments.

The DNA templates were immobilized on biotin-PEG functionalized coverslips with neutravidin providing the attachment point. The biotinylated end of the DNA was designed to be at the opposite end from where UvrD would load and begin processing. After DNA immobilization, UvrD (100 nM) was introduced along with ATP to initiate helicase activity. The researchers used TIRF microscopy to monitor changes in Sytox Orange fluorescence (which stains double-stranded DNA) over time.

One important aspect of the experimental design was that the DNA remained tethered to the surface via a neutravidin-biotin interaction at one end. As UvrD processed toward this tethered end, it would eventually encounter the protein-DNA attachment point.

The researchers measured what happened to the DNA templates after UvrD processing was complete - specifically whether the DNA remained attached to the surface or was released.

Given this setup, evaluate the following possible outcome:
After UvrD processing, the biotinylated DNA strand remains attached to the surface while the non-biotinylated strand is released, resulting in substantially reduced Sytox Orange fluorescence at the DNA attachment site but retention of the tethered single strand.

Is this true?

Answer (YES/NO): NO